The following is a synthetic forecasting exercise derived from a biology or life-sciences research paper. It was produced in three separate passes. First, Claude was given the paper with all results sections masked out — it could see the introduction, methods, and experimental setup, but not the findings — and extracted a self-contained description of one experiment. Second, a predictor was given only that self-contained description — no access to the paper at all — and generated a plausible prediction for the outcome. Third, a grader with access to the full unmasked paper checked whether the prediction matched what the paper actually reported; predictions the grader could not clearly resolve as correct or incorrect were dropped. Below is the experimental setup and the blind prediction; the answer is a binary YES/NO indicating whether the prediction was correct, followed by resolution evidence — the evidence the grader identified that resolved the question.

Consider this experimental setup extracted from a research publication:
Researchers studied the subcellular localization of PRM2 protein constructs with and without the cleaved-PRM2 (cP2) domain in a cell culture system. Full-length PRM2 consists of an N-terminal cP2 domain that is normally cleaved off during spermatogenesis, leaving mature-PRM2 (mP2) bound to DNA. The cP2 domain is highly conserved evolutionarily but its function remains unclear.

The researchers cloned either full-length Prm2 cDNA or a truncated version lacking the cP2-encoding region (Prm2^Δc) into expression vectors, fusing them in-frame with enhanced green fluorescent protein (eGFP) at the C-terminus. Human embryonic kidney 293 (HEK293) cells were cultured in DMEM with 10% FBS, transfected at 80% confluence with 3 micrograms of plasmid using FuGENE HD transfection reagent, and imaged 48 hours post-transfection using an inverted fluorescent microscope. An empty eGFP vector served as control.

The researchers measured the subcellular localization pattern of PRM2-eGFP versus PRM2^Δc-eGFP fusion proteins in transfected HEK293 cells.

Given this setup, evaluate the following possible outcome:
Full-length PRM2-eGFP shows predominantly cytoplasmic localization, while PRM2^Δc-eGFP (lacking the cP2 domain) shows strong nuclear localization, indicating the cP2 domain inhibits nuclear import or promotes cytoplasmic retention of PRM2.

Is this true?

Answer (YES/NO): NO